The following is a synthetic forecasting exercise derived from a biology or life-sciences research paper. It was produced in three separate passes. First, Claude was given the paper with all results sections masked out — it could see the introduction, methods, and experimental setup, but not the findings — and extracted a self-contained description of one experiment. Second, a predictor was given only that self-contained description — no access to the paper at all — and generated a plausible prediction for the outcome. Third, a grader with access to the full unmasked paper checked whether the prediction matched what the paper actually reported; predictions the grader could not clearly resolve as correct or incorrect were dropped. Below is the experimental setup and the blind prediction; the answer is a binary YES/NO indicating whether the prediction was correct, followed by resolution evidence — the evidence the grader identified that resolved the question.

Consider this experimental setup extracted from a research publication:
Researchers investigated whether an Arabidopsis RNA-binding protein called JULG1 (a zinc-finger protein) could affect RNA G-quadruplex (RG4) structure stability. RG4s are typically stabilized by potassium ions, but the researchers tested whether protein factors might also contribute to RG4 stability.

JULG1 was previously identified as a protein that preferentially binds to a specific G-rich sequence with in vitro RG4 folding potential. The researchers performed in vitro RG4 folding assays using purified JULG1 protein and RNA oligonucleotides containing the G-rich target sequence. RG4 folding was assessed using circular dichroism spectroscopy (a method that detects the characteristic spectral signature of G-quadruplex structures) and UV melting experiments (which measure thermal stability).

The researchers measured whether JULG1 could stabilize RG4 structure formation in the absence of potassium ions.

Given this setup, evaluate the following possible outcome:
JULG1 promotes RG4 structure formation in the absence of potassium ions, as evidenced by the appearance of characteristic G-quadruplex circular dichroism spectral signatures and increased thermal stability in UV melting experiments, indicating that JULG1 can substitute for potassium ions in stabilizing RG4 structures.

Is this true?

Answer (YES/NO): YES